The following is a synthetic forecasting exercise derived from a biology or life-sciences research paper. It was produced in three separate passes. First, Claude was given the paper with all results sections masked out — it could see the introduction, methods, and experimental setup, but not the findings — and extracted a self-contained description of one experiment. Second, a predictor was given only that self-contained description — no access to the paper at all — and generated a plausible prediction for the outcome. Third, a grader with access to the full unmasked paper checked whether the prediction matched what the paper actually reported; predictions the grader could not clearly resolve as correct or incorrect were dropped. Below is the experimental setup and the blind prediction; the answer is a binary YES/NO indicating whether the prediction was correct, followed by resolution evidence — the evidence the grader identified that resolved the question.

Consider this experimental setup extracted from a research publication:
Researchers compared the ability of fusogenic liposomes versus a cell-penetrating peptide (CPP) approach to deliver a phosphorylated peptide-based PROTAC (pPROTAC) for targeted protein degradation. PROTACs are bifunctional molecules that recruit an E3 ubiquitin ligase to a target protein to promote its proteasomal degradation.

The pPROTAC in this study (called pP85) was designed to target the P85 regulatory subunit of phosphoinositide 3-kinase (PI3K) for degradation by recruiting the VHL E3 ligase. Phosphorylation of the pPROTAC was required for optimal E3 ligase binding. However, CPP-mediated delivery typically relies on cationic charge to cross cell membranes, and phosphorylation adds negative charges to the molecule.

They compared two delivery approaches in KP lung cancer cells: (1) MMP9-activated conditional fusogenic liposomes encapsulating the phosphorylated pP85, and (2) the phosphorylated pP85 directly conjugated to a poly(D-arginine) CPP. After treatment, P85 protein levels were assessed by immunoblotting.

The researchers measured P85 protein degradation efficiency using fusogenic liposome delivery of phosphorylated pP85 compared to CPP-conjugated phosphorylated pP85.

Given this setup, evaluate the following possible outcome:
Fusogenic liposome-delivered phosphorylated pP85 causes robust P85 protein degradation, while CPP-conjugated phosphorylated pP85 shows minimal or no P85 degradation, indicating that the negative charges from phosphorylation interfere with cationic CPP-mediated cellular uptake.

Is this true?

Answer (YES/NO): YES